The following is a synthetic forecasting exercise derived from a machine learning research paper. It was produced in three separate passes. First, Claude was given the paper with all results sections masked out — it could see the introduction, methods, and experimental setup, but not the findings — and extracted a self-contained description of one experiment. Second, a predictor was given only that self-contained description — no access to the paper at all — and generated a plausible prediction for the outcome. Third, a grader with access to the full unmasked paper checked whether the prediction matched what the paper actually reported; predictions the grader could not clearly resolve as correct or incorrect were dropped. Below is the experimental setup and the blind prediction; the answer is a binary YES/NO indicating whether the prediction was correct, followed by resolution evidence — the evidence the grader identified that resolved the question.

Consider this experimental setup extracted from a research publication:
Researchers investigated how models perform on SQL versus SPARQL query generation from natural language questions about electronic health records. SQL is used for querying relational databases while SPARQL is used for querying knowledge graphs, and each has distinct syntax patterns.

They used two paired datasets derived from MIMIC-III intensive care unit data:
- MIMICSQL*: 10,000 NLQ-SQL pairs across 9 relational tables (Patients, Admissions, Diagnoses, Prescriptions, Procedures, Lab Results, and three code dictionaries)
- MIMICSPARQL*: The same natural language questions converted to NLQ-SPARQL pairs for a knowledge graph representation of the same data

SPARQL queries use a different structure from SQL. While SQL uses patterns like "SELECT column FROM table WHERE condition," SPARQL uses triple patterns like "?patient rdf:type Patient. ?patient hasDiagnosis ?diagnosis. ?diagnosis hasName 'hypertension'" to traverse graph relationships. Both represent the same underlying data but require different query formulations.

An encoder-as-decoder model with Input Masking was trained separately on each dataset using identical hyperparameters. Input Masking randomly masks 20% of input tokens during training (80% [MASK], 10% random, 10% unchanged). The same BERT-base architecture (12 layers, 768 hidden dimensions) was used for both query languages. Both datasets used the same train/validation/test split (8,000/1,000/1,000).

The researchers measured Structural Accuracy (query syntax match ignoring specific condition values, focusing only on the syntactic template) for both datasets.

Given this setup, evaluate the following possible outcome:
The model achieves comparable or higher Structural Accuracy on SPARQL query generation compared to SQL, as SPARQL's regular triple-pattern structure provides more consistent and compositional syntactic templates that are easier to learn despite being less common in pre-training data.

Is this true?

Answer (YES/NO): YES